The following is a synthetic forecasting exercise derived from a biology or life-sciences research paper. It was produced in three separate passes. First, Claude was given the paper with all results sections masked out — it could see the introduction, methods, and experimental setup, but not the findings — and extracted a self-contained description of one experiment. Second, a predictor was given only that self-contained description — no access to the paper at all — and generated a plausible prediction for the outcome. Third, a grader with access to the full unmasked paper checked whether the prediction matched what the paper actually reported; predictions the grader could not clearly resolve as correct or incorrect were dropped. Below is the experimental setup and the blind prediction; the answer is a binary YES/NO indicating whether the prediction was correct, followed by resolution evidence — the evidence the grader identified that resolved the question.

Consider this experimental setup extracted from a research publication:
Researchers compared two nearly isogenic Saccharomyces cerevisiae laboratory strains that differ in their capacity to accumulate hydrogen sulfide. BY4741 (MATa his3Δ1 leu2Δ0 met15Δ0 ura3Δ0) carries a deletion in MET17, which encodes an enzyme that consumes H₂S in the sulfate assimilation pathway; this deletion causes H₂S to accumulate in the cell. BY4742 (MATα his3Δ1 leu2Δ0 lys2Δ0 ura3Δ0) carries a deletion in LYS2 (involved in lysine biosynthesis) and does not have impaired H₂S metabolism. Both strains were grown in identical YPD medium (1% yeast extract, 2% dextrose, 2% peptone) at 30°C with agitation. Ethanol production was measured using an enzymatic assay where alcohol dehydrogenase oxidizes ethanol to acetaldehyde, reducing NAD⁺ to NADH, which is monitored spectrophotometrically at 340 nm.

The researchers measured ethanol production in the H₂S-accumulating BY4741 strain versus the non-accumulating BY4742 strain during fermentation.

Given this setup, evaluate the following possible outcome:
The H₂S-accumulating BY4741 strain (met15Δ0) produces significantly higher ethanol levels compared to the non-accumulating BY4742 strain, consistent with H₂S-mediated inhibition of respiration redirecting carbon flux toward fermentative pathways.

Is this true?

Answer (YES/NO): NO